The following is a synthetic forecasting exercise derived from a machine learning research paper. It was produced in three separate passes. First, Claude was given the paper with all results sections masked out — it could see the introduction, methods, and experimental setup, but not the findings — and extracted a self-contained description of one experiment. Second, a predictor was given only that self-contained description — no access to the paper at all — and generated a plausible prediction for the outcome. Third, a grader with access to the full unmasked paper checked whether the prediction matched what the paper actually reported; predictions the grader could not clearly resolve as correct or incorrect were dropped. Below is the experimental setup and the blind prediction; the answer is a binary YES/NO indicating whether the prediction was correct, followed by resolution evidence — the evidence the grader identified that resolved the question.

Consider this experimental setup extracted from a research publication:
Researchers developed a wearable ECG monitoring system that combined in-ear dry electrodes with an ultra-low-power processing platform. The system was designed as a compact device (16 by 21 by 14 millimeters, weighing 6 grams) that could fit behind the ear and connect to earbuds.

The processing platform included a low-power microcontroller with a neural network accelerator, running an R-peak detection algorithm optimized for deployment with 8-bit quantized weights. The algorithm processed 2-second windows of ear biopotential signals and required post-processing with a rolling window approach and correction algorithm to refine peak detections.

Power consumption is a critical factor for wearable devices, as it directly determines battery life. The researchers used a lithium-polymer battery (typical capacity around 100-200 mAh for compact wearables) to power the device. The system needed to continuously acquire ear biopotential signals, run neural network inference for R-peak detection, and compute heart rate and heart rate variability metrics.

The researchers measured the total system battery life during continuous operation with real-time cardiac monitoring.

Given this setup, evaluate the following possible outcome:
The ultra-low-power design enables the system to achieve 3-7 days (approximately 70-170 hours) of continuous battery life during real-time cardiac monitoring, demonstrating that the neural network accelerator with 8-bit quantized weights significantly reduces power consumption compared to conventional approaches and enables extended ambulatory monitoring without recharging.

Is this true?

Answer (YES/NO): NO